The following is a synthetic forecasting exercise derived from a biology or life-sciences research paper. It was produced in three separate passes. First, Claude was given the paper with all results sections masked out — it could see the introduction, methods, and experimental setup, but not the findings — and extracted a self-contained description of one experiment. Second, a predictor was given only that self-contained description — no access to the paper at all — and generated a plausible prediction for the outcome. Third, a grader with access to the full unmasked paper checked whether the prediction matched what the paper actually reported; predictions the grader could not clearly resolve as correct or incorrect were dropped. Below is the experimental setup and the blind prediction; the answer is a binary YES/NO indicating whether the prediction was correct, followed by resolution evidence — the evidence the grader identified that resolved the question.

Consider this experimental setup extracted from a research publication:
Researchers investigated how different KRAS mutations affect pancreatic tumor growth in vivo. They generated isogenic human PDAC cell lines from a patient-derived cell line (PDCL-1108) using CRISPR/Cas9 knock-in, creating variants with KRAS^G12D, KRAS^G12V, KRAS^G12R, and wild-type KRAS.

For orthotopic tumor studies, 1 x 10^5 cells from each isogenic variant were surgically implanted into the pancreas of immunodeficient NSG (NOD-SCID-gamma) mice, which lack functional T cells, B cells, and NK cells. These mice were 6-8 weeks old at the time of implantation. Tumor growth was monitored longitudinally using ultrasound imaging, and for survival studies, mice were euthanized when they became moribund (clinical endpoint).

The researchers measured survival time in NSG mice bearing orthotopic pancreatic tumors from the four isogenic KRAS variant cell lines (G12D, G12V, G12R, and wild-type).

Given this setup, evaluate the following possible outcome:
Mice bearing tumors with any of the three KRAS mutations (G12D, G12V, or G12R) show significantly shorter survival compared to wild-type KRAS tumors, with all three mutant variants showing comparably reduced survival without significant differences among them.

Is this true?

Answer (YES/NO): NO